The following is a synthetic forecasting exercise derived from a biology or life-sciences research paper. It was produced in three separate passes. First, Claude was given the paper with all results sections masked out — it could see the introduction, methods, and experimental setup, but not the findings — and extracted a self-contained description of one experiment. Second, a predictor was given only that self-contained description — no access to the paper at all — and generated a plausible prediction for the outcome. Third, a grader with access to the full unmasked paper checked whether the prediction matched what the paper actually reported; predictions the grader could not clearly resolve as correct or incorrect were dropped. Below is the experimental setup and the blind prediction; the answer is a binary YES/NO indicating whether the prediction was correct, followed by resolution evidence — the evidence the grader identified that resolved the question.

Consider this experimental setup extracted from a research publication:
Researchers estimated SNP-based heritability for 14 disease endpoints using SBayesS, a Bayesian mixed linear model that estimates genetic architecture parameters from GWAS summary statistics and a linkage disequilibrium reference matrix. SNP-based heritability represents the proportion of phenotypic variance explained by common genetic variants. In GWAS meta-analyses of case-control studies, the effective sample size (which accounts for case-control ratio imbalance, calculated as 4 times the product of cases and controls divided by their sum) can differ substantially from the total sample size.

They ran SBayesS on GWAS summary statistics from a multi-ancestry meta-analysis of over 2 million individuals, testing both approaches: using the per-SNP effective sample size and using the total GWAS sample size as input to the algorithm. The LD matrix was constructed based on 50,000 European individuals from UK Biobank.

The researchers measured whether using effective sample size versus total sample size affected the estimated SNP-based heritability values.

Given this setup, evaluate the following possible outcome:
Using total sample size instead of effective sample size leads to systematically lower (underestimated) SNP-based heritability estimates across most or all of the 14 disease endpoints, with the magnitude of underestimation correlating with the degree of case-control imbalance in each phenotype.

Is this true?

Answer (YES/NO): NO